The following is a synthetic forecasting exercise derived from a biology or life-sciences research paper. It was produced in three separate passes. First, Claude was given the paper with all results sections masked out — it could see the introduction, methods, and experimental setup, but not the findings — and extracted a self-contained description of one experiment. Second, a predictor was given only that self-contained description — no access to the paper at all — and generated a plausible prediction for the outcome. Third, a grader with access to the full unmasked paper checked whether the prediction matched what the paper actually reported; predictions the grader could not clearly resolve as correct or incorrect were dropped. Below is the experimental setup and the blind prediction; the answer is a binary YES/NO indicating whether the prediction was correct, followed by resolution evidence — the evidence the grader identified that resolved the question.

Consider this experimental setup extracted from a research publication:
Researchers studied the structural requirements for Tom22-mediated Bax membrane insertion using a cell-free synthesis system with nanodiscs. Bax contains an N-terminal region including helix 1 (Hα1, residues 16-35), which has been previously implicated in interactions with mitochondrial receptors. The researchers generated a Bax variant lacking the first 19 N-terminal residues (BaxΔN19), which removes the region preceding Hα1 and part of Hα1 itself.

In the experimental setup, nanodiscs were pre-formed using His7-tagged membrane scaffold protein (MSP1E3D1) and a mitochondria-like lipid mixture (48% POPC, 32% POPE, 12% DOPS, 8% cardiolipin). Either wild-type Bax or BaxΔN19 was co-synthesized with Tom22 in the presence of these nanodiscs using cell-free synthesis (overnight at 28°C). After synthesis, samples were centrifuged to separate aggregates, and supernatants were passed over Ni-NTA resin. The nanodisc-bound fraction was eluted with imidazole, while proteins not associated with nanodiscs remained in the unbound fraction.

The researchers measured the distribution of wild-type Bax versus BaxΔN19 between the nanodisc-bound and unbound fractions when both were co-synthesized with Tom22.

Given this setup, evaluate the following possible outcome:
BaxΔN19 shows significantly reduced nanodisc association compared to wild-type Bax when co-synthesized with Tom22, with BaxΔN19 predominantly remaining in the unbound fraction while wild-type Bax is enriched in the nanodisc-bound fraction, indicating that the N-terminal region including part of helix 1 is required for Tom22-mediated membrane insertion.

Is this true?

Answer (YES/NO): NO